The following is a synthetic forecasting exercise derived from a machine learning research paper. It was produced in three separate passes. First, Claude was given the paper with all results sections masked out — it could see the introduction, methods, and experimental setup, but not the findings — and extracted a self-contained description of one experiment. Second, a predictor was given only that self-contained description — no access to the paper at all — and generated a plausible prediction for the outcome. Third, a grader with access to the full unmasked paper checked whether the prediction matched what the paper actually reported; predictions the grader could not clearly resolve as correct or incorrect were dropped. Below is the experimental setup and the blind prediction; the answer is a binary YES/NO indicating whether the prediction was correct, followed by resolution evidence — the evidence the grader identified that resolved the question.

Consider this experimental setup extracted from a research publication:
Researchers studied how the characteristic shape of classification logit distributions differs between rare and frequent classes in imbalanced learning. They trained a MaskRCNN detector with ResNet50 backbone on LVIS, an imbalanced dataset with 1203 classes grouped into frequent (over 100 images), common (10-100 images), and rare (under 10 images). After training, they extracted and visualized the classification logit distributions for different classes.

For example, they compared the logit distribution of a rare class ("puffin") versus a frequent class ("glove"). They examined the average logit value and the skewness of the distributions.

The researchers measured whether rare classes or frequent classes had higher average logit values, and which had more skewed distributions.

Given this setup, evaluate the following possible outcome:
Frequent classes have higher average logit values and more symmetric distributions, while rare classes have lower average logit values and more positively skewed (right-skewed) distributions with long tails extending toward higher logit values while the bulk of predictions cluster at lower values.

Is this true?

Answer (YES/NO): YES